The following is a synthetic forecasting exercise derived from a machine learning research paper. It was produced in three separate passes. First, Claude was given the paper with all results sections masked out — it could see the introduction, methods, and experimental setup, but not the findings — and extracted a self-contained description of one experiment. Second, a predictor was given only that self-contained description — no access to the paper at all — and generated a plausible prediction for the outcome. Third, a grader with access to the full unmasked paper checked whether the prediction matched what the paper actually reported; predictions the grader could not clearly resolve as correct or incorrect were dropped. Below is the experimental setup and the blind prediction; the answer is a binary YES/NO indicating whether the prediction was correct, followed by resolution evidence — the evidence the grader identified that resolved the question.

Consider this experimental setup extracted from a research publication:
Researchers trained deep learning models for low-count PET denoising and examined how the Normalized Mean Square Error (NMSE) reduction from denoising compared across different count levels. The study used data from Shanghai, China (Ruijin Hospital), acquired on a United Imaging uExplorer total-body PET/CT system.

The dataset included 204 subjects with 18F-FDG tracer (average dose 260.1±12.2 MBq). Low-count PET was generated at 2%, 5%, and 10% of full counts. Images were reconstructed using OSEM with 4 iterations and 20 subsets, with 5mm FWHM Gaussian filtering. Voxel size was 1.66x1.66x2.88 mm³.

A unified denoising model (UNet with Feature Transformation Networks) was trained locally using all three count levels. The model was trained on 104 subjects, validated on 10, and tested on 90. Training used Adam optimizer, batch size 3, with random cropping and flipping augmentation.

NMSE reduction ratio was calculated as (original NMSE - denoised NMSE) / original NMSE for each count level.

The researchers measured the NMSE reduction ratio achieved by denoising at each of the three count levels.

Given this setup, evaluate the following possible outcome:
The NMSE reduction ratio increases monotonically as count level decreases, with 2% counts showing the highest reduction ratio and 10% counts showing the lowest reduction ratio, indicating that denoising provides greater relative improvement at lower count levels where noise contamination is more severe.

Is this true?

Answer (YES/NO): YES